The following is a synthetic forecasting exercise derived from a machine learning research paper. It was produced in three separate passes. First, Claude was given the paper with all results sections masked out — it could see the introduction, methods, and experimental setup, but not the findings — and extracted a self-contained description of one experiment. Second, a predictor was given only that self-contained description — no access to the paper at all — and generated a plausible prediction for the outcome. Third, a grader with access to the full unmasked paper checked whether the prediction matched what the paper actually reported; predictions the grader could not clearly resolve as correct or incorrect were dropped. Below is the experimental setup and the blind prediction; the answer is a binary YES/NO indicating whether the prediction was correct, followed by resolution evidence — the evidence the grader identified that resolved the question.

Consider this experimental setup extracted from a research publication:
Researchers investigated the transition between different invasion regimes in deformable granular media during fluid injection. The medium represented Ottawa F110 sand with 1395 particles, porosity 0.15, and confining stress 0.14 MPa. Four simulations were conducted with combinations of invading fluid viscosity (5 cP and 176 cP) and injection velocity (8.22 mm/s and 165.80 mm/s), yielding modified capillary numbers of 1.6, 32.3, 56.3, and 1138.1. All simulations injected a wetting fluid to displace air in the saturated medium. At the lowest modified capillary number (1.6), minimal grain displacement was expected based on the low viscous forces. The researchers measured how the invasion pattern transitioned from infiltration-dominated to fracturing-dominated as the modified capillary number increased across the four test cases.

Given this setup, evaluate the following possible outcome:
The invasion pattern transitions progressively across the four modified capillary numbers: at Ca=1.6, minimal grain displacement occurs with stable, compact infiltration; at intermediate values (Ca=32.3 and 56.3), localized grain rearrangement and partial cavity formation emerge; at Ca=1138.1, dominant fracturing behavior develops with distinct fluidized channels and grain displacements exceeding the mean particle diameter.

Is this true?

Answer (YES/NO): NO